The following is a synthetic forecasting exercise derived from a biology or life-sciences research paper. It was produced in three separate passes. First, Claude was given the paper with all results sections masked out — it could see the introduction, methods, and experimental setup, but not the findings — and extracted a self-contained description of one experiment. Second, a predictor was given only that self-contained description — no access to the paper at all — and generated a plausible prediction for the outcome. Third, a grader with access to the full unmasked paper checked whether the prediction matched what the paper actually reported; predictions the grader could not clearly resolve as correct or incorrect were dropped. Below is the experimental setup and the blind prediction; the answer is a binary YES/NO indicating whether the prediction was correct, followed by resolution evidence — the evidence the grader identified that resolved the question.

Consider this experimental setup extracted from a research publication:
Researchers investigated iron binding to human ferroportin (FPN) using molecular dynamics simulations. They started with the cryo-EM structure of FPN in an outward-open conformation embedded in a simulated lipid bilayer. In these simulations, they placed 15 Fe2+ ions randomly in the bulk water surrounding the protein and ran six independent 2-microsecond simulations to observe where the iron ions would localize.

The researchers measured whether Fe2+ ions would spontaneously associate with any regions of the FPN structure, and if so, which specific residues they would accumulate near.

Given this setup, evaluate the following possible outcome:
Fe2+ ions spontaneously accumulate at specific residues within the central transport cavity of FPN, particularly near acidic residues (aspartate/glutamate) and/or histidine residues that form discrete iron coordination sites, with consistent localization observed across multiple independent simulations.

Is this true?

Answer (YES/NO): YES